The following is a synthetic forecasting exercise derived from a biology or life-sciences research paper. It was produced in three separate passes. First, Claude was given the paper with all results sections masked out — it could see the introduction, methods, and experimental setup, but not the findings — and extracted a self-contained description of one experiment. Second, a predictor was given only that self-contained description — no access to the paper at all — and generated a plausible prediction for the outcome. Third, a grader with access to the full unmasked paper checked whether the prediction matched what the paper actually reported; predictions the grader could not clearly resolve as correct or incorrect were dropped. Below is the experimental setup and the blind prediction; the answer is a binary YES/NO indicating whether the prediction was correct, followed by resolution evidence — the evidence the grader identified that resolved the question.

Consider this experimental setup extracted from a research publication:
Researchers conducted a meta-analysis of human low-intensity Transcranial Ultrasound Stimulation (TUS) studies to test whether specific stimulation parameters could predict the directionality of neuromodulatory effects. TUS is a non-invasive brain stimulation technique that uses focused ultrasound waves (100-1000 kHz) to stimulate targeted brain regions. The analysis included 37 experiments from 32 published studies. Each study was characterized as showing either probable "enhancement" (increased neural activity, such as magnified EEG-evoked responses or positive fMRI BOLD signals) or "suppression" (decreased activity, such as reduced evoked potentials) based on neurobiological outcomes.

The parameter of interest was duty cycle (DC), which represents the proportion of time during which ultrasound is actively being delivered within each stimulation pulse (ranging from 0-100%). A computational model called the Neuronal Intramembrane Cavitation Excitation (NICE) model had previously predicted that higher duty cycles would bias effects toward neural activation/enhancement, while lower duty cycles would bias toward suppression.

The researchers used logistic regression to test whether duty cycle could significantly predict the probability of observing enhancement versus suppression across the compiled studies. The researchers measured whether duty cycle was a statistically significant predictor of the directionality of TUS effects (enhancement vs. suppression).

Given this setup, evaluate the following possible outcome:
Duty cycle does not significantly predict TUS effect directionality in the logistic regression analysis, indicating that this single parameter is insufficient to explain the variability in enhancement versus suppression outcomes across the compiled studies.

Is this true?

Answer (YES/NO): NO